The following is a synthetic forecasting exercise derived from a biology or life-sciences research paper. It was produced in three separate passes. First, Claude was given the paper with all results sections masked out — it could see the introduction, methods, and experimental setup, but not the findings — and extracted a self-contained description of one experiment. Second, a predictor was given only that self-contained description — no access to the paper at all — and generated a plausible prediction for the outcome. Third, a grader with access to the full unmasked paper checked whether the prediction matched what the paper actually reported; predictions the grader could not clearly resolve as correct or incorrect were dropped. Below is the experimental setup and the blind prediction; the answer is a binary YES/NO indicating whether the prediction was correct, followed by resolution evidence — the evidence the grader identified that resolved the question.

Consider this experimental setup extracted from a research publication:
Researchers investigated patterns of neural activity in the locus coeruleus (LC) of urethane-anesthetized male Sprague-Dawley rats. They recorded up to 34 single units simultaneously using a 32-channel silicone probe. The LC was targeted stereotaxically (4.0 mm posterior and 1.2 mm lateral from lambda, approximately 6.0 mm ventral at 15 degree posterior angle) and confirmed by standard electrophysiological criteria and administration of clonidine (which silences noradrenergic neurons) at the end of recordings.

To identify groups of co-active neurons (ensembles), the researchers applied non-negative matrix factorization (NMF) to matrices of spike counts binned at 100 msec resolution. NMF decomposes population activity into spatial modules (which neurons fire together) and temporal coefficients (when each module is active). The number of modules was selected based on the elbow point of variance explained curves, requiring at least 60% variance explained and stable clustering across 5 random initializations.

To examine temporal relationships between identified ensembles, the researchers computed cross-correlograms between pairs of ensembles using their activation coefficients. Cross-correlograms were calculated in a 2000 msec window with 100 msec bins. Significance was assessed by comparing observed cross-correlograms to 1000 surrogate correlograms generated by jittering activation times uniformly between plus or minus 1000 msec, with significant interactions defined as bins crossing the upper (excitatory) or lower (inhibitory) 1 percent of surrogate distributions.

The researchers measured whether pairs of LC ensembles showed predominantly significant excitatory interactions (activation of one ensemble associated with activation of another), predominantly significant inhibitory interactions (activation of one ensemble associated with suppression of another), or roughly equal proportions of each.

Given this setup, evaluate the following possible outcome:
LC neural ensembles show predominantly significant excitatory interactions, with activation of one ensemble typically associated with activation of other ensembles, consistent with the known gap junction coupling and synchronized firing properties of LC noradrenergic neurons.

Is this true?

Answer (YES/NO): NO